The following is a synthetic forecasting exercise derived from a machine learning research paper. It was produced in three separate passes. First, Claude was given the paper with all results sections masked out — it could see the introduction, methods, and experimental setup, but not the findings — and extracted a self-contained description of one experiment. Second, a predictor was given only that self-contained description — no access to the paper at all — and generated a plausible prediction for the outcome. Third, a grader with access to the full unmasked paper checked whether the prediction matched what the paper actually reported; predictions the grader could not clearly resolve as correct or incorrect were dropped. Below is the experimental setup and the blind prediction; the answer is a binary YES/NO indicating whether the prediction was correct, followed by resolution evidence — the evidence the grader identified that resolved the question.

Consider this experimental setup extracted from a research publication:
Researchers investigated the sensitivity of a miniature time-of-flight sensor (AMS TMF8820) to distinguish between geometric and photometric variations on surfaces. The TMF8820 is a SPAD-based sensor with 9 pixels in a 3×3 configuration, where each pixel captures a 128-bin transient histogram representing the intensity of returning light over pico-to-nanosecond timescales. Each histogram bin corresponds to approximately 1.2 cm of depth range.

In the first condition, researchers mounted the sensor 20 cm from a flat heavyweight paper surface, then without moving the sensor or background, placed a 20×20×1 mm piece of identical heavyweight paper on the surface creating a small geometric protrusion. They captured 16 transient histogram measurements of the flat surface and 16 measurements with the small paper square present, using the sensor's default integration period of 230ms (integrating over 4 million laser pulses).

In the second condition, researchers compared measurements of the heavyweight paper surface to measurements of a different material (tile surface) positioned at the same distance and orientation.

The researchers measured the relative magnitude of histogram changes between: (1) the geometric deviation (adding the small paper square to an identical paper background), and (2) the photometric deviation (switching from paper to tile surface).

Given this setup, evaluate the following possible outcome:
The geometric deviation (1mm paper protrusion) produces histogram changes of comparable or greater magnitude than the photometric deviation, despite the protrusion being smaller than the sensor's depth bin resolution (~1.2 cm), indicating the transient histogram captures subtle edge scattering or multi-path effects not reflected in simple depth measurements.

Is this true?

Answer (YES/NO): NO